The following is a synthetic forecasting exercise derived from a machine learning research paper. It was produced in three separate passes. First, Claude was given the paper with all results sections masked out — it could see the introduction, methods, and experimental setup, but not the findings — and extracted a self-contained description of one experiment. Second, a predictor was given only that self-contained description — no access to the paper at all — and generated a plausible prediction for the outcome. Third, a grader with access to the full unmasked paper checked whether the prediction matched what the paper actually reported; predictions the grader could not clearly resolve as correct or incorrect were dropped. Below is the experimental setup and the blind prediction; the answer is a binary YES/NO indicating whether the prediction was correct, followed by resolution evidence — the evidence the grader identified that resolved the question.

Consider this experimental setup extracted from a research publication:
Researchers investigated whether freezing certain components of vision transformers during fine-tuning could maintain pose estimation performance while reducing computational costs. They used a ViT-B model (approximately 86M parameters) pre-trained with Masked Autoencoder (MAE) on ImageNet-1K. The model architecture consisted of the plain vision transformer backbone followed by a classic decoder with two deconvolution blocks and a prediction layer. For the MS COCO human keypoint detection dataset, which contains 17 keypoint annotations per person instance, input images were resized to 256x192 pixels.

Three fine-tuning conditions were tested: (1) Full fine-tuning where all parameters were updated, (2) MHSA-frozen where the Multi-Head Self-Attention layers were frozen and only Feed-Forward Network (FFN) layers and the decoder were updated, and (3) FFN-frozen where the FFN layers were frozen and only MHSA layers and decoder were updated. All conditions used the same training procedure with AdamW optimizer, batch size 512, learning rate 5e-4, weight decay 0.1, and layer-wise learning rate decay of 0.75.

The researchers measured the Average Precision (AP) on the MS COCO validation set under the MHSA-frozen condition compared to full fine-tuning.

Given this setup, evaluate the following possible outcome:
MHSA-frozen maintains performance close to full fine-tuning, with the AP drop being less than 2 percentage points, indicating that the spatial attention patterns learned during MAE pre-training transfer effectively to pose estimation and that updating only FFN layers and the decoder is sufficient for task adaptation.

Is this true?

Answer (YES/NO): YES